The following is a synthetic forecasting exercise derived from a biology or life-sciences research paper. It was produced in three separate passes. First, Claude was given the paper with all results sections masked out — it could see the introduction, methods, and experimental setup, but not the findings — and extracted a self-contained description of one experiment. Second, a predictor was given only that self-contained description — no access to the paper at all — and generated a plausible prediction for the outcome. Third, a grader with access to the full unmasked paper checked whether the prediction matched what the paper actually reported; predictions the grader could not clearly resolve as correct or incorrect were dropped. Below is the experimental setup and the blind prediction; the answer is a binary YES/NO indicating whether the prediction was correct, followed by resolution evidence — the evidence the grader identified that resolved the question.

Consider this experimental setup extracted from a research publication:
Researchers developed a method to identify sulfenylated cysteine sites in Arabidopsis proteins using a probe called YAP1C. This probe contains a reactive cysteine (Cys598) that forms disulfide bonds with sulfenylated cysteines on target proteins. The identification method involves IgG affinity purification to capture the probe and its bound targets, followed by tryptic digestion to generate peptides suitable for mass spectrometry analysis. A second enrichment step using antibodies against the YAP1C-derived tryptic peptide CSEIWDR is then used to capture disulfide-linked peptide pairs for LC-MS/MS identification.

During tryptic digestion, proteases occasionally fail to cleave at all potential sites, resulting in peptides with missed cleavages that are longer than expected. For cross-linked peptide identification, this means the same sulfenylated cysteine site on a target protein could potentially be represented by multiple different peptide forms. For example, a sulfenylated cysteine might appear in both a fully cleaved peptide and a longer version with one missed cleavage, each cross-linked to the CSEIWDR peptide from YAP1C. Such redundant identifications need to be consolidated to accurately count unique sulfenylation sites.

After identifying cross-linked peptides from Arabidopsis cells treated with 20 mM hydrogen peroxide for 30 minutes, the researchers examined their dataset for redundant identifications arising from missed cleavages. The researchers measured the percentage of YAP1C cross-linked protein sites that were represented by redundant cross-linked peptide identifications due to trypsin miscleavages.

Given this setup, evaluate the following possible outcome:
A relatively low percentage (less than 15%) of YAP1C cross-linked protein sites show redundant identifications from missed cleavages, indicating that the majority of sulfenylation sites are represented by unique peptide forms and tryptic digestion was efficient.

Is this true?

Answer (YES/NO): YES